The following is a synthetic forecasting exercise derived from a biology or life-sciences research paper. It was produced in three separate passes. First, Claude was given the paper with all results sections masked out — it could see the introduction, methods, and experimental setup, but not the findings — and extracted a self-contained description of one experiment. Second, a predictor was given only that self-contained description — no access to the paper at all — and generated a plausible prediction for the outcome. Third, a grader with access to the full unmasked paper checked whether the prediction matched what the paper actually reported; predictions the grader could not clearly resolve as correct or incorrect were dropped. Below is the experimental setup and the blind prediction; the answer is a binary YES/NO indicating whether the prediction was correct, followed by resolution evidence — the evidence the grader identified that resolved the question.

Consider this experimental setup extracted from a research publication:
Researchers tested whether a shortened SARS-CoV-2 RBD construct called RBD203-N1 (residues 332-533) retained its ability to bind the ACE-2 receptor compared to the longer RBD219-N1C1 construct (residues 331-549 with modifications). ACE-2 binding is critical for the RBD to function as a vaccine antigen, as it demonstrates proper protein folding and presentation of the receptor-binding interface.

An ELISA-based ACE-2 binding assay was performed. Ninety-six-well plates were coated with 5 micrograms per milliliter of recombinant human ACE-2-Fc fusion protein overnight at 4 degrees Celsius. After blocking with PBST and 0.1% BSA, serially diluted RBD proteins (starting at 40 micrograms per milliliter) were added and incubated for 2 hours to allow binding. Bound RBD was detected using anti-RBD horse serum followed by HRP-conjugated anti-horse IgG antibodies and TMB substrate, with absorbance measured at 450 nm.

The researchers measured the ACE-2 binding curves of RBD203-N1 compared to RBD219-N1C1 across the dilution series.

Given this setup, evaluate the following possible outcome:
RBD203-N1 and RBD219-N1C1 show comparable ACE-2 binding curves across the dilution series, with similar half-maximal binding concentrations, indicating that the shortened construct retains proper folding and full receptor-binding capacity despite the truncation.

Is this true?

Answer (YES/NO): YES